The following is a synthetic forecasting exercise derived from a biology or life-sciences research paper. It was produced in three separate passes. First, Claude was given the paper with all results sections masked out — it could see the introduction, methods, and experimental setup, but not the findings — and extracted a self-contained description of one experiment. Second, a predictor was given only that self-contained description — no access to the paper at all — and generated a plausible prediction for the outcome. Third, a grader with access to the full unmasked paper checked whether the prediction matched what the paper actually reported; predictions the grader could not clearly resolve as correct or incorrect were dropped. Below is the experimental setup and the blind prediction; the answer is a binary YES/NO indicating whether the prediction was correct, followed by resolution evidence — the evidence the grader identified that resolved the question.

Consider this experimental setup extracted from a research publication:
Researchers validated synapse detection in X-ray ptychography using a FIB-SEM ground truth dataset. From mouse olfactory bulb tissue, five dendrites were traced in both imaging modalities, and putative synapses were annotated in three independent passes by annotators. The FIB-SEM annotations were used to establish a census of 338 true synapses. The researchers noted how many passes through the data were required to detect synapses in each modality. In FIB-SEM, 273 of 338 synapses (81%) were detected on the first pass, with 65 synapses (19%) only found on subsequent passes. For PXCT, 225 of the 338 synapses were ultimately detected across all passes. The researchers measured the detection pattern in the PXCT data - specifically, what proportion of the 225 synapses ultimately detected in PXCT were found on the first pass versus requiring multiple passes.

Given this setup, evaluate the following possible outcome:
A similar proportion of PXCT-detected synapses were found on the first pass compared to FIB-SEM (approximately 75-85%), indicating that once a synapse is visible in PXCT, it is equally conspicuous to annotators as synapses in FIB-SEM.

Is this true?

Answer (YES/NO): NO